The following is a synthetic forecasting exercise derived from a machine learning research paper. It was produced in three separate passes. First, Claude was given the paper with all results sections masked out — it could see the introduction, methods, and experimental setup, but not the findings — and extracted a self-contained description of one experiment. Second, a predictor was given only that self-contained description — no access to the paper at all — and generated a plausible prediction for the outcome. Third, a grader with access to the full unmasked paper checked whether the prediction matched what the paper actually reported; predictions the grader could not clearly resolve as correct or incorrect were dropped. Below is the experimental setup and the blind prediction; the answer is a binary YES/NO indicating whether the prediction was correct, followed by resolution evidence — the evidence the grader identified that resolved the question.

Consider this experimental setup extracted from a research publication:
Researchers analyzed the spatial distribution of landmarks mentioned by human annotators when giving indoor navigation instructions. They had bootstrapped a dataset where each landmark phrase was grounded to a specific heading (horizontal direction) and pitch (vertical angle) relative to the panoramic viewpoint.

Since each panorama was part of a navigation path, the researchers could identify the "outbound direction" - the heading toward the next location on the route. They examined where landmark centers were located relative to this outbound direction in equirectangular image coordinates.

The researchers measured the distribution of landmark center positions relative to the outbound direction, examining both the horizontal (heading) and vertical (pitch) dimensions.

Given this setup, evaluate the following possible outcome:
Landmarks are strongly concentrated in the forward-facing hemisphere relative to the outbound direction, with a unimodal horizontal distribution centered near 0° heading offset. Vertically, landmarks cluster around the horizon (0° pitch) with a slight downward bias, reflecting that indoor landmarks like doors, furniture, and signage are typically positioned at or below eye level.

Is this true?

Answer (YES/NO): YES